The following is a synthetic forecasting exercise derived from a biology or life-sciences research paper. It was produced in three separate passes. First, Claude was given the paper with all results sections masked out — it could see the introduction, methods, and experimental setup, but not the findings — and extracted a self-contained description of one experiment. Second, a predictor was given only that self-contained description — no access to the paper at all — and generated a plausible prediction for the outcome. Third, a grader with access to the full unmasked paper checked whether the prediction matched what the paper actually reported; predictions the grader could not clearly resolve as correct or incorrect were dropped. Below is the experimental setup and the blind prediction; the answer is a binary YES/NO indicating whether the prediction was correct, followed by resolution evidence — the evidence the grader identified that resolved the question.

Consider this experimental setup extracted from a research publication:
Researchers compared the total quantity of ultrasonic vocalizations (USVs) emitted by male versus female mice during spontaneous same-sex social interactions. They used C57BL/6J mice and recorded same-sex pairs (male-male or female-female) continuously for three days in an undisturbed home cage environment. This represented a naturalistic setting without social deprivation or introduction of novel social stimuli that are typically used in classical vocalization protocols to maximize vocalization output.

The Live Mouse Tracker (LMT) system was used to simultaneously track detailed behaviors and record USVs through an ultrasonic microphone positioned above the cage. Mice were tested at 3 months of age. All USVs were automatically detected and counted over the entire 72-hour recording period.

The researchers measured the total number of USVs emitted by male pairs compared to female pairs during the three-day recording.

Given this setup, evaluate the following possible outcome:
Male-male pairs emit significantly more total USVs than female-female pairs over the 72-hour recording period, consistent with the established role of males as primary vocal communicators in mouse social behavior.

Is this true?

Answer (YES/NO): NO